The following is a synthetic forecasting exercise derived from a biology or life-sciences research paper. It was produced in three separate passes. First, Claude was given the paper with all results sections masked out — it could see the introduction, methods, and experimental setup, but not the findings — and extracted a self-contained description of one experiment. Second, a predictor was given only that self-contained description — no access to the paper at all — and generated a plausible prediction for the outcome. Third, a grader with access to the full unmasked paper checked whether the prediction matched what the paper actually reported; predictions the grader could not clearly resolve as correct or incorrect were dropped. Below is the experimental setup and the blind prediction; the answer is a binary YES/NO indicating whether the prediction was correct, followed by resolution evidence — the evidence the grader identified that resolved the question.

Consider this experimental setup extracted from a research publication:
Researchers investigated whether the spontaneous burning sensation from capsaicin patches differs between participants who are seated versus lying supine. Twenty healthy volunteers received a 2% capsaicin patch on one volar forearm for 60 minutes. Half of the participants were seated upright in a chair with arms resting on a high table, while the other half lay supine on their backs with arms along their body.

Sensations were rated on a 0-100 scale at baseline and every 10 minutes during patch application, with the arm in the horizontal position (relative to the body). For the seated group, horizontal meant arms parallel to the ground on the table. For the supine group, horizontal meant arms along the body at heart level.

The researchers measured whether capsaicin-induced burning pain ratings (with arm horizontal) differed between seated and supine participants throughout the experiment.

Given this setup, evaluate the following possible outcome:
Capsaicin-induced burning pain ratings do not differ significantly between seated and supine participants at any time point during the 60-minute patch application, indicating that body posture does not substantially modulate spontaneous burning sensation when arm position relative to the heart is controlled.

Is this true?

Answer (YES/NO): YES